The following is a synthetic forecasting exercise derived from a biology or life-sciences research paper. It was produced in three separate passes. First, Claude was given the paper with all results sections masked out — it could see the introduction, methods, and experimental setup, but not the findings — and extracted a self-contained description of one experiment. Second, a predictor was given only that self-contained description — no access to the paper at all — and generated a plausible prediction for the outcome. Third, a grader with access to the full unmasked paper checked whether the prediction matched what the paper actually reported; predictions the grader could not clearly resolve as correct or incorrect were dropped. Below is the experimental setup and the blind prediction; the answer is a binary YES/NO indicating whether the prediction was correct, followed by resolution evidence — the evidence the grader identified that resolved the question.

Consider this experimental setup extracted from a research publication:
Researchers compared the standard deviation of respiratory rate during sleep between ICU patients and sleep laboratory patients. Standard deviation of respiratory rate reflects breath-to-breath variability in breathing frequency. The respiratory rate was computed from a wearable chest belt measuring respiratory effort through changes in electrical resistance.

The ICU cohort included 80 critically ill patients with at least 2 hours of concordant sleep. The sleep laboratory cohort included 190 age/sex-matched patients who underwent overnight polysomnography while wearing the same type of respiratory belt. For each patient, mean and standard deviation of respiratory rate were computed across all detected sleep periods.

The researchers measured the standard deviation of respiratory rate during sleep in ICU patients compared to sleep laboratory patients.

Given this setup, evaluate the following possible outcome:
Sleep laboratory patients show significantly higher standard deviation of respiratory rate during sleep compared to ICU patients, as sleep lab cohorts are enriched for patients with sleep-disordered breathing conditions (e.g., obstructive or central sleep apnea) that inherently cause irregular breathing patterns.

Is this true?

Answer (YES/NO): NO